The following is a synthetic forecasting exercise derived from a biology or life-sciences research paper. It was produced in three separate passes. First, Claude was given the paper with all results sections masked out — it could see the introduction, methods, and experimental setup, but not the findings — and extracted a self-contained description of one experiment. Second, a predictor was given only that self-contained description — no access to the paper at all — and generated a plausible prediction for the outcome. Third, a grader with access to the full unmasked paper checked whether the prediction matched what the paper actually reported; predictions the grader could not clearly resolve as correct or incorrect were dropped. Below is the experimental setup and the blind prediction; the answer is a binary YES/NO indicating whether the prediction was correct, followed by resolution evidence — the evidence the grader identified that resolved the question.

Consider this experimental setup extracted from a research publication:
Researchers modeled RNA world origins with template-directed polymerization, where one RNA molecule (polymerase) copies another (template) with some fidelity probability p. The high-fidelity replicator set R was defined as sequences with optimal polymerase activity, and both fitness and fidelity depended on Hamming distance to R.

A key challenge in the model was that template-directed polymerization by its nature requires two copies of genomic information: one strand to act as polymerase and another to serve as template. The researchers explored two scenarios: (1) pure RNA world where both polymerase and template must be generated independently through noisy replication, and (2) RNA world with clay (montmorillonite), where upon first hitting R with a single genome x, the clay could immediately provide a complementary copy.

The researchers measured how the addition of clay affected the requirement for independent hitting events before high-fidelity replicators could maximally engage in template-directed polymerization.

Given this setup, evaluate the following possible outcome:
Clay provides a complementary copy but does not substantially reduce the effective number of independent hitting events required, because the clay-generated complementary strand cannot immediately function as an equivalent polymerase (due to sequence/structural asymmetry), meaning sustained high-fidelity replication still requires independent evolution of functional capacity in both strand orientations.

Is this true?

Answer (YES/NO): NO